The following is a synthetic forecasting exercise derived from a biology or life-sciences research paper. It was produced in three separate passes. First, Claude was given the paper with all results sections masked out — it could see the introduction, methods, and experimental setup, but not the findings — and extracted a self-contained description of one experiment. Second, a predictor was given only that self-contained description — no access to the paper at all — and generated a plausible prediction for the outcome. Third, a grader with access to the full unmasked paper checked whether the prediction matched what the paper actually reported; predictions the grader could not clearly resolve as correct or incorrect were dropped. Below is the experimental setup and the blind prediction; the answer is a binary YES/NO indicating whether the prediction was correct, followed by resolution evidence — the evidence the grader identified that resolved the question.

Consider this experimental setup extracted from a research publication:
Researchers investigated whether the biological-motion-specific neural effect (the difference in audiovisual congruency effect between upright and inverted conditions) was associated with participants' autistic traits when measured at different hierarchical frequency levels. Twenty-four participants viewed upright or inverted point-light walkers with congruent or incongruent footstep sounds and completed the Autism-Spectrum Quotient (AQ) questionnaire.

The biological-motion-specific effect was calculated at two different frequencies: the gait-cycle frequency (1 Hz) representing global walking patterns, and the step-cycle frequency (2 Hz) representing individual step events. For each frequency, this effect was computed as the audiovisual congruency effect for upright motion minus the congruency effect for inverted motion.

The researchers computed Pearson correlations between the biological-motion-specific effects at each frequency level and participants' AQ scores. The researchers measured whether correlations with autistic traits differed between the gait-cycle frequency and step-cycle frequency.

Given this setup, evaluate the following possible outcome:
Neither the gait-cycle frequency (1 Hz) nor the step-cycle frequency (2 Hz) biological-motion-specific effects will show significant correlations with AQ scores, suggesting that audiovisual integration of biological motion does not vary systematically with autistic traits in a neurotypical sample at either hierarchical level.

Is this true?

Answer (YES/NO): NO